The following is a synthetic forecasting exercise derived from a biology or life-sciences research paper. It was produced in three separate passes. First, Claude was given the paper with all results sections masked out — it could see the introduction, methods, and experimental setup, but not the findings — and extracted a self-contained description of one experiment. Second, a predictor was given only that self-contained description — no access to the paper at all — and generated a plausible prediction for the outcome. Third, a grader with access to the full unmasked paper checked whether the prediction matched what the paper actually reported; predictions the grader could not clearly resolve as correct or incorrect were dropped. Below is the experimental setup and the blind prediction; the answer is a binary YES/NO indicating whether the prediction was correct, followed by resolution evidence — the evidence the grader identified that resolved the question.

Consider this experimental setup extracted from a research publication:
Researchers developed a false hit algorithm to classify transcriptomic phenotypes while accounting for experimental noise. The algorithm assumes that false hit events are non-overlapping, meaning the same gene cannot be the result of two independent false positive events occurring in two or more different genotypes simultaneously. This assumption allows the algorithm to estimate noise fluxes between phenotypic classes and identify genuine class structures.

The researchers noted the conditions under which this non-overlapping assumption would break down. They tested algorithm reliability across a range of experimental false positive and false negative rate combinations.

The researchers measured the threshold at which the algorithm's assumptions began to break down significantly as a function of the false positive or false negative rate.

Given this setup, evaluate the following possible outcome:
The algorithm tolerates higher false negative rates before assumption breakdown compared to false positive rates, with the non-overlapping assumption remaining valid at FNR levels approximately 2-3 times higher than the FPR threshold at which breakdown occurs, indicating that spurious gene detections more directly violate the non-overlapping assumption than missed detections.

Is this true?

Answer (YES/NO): NO